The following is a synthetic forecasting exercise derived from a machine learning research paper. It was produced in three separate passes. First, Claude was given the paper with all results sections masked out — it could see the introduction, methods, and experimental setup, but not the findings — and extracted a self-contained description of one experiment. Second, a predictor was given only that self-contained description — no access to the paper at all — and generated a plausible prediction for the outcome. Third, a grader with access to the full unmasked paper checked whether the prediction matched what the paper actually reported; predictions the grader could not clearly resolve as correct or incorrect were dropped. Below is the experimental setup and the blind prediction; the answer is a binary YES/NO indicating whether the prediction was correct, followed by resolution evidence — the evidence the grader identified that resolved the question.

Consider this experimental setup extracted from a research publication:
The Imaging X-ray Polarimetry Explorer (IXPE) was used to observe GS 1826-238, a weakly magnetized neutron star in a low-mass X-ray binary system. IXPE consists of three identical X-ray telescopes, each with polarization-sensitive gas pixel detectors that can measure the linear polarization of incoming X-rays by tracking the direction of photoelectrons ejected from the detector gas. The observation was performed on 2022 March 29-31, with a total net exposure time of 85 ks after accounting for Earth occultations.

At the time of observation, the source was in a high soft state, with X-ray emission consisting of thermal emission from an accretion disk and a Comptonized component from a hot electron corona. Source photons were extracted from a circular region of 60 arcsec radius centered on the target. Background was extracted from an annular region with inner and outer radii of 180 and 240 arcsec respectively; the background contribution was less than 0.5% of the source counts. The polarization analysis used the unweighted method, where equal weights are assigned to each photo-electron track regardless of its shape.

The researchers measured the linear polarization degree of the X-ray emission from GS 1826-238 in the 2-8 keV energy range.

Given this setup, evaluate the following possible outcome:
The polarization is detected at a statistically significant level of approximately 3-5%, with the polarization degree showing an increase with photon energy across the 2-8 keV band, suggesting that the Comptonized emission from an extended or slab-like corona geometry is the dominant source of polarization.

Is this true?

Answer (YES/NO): NO